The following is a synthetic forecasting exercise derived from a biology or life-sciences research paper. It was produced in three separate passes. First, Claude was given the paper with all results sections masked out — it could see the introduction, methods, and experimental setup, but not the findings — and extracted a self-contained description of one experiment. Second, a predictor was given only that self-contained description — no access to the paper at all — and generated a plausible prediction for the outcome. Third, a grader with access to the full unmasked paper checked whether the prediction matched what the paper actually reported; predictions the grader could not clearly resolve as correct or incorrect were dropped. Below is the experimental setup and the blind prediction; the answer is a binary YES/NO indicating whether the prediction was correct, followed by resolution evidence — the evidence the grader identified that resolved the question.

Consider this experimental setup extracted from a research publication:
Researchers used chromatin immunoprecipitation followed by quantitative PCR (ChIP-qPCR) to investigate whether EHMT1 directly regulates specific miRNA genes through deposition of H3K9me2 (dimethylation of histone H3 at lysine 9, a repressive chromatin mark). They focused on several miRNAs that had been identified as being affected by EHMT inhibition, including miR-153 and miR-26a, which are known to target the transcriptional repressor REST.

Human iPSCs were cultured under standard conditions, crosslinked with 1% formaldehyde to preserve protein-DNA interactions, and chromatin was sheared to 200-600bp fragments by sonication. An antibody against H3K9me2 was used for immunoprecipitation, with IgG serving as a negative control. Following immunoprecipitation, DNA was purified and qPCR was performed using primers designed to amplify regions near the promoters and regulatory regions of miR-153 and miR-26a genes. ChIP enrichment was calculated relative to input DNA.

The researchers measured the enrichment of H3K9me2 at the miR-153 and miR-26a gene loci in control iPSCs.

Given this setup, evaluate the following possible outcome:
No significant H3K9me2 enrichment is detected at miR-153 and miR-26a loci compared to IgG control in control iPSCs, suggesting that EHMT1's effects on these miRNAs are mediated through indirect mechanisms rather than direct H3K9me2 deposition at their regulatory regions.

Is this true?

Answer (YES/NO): NO